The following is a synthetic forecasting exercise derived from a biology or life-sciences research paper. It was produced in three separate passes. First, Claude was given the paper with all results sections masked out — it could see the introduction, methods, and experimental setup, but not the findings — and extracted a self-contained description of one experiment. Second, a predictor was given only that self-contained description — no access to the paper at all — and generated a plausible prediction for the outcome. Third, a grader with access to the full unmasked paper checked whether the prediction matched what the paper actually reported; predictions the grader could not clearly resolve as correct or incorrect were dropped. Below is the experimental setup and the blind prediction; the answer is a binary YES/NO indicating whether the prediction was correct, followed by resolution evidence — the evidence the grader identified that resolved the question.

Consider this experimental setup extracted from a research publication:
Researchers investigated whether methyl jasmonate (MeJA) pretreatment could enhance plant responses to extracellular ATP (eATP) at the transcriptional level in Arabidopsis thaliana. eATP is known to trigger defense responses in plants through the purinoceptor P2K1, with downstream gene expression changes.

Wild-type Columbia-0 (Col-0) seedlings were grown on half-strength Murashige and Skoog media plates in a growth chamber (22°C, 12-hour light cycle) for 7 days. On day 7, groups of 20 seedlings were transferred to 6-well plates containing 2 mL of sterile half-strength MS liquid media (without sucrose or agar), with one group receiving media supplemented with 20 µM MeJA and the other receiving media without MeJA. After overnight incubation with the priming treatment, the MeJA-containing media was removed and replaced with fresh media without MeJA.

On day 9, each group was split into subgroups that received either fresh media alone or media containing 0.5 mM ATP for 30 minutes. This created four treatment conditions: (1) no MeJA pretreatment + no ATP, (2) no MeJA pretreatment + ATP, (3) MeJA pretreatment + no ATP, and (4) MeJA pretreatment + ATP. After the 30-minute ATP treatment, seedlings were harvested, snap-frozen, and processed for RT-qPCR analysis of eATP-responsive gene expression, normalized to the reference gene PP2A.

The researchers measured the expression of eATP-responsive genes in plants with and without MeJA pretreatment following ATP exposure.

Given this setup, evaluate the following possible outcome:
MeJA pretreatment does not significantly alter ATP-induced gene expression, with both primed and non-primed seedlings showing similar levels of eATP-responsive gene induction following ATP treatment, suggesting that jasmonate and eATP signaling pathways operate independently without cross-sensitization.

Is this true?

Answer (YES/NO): NO